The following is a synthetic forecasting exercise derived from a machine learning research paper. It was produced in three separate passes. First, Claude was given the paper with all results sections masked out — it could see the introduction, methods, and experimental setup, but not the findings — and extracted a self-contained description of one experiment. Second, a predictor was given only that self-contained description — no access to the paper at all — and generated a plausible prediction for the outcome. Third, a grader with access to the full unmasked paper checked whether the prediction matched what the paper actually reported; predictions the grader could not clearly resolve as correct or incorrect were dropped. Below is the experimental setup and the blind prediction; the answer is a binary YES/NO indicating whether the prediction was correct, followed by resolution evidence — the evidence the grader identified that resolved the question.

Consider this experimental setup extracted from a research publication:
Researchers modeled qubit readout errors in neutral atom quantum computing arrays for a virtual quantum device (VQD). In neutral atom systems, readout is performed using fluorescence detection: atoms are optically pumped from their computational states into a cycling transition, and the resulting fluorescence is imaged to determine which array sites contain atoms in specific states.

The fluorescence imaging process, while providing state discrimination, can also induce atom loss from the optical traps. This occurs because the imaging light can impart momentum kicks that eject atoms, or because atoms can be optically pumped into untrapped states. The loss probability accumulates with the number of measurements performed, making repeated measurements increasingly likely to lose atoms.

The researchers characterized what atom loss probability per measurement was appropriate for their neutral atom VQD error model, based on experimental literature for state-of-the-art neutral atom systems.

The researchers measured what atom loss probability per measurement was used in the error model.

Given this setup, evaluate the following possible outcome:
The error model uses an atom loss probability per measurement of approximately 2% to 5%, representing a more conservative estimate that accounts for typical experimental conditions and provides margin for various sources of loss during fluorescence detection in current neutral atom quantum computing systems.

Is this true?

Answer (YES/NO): NO